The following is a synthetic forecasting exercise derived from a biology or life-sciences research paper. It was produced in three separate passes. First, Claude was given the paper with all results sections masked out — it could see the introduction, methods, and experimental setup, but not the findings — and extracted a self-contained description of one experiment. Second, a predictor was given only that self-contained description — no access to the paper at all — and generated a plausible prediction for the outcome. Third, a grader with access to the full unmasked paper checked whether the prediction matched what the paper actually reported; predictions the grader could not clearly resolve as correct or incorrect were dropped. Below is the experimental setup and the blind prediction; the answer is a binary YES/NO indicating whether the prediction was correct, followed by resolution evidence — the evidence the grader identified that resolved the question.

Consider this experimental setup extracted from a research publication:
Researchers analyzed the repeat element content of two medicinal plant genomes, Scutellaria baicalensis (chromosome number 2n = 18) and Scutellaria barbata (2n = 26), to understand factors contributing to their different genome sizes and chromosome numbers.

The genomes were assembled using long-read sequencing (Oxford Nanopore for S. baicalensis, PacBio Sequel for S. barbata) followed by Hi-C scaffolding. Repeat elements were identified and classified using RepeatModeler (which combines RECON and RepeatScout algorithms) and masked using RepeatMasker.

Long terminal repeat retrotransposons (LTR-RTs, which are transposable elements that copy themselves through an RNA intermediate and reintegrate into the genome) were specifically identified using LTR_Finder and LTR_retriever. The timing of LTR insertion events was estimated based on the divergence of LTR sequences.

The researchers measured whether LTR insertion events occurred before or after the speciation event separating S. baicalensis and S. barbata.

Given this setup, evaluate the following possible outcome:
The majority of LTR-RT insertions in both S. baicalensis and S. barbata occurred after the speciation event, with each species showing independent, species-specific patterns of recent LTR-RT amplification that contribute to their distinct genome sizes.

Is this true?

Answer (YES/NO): YES